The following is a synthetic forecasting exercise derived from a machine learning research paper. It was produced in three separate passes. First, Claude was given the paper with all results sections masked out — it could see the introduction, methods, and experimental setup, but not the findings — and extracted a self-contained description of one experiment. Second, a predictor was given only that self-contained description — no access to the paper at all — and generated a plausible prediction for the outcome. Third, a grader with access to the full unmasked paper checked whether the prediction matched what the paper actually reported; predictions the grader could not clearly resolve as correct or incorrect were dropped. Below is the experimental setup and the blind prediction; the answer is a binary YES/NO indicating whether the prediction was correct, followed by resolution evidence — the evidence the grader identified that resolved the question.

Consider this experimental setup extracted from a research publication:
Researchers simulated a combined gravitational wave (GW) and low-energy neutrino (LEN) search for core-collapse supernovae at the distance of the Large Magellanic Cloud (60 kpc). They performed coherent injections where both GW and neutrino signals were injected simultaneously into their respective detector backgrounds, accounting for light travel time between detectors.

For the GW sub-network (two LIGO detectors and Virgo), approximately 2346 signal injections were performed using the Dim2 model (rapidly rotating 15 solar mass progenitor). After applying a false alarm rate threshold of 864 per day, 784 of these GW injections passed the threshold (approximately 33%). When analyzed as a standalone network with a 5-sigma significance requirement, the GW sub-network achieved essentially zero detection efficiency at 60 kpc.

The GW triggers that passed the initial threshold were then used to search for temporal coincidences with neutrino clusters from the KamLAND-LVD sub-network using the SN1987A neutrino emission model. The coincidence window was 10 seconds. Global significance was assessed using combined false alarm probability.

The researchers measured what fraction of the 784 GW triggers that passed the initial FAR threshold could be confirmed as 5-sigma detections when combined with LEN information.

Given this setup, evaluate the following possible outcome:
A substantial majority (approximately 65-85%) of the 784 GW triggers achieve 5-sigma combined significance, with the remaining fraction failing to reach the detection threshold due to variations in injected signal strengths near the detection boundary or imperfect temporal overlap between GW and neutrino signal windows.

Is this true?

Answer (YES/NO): NO